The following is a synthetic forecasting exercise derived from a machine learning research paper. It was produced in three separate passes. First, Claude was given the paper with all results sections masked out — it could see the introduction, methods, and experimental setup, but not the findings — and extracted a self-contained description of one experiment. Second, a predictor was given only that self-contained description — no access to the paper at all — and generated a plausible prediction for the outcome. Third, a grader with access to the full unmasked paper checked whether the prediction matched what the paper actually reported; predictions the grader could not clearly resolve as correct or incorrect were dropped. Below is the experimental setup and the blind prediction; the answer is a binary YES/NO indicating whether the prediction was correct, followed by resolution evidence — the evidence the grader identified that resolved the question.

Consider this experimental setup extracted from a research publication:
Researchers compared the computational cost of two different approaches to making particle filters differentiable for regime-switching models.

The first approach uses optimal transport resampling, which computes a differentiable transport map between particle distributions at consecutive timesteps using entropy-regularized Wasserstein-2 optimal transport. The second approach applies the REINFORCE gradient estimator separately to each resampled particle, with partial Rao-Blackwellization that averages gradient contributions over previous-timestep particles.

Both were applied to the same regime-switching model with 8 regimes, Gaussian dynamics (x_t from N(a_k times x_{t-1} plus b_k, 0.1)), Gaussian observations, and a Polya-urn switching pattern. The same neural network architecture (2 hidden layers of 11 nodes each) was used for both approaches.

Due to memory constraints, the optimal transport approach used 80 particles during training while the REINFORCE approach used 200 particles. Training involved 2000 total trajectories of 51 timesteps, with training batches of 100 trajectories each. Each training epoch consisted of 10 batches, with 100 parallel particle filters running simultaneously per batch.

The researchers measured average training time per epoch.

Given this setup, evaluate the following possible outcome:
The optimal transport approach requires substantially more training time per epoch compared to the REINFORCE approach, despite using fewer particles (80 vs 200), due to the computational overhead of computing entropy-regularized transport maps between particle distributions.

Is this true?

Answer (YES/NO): YES